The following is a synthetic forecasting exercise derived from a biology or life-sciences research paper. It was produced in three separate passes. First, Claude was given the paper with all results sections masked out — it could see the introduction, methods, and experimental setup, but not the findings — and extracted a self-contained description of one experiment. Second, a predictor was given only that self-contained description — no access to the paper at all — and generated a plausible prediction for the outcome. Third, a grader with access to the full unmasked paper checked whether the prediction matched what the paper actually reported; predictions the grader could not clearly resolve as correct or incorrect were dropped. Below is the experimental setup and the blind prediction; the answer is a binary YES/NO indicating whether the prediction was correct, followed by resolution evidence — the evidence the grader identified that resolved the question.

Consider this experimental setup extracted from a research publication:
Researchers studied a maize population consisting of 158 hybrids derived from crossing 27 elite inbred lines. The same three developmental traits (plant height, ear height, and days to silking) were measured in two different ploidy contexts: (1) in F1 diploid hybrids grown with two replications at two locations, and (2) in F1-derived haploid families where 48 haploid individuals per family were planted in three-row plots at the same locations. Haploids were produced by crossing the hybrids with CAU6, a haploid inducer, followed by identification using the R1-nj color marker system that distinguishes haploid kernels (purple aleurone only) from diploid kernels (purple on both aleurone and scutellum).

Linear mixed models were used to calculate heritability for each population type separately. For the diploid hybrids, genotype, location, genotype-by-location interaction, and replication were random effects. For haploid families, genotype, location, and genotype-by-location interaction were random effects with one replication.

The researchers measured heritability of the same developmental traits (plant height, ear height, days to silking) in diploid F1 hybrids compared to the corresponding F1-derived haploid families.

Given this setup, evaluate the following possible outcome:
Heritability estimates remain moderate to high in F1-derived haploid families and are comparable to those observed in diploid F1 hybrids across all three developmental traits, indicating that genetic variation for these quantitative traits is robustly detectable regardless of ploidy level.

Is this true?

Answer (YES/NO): NO